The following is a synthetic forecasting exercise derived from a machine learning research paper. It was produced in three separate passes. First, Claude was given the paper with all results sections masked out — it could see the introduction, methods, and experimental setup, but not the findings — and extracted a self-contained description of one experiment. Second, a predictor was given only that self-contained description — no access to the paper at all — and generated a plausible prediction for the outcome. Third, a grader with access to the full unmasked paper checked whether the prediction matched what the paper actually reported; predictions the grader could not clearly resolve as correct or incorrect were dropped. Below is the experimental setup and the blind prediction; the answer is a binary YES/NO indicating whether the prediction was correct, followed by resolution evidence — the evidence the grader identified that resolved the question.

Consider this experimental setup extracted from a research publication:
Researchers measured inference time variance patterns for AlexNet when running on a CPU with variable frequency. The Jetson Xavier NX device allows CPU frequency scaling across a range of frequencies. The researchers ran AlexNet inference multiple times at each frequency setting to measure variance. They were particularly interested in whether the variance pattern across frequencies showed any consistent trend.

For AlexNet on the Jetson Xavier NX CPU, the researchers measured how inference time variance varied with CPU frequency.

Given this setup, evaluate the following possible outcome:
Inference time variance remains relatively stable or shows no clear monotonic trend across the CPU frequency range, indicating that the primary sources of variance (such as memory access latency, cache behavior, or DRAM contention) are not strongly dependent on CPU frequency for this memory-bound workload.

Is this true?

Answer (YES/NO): YES